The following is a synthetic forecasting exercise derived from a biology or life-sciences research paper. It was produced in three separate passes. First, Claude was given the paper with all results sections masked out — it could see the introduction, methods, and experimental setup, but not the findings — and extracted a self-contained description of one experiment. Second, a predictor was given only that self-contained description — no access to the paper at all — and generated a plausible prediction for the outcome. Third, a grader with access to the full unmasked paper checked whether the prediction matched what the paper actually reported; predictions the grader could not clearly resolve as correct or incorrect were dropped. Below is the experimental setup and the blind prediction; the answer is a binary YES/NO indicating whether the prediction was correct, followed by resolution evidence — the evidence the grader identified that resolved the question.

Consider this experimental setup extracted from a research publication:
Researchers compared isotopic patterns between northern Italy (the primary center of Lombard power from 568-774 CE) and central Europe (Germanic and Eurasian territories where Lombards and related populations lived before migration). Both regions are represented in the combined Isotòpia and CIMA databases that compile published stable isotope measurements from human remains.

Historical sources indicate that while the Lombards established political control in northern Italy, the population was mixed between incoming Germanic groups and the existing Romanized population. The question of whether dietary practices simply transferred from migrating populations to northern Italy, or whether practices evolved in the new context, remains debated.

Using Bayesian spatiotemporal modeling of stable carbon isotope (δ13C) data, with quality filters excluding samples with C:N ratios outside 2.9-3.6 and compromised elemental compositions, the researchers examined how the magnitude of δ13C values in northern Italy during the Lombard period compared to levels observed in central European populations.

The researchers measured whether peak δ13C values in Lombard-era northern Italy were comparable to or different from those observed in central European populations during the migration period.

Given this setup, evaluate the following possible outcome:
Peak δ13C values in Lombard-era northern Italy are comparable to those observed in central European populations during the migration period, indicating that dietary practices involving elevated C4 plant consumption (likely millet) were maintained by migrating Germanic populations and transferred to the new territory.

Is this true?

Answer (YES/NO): NO